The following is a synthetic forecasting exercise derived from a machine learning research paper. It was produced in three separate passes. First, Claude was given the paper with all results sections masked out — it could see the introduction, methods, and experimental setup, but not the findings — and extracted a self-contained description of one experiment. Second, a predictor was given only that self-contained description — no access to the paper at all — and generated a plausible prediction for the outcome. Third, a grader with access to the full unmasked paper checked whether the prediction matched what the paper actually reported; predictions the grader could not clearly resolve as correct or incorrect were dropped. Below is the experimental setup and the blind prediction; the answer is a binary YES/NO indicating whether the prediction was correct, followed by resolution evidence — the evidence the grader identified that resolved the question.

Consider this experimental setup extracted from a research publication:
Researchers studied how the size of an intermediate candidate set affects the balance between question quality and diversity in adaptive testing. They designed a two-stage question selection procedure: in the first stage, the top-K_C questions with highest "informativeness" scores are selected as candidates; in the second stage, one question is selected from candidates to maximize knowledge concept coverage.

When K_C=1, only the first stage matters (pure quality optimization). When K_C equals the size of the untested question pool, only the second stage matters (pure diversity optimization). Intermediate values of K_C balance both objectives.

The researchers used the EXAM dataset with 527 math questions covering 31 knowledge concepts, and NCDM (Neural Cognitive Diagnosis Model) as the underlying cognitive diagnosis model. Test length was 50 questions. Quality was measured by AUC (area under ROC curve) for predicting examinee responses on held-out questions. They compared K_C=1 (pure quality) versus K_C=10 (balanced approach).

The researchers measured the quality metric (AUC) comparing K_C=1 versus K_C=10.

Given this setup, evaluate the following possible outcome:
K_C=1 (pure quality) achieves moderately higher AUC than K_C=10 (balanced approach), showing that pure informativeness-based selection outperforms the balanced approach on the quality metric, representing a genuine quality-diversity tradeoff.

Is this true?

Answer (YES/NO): NO